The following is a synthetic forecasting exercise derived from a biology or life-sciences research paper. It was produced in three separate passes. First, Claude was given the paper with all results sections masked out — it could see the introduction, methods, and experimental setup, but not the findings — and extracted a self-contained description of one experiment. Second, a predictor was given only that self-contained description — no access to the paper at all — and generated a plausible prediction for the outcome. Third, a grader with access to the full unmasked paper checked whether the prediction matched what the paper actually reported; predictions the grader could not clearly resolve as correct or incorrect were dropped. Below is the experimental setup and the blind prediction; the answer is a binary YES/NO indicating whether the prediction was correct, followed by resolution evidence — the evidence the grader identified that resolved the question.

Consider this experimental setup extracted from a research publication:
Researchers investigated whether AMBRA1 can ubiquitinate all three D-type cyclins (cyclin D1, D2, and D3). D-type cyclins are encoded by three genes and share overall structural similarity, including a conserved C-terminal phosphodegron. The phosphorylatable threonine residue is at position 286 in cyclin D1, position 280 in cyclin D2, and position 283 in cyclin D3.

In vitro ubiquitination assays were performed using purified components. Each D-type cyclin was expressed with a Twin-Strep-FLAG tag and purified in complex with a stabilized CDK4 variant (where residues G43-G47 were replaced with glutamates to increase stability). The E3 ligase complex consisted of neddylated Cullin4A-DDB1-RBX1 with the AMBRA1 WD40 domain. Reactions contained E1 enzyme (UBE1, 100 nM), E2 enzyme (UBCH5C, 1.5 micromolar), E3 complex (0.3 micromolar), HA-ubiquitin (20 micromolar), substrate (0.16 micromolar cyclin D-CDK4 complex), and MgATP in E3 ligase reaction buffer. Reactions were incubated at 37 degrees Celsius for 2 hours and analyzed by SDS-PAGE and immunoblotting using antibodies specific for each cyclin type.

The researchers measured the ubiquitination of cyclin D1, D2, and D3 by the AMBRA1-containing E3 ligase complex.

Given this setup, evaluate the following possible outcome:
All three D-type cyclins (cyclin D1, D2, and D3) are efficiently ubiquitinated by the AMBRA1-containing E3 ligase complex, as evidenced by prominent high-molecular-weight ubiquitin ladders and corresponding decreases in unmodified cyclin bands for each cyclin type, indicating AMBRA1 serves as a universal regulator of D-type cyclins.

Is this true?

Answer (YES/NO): YES